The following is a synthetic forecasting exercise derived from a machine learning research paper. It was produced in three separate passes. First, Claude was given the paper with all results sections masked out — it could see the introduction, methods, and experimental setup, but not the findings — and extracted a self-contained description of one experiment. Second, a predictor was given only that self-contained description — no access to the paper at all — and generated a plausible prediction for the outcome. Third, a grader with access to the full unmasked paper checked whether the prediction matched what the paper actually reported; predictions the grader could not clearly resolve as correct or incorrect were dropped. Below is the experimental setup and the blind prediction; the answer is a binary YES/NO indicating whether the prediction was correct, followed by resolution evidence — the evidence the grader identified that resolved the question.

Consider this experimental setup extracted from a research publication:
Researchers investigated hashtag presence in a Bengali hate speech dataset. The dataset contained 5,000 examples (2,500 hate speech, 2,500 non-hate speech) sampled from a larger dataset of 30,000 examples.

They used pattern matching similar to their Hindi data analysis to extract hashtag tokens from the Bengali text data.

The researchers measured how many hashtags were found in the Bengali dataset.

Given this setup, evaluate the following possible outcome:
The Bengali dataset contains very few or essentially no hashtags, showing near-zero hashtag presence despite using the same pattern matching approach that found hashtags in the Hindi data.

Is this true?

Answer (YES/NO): NO